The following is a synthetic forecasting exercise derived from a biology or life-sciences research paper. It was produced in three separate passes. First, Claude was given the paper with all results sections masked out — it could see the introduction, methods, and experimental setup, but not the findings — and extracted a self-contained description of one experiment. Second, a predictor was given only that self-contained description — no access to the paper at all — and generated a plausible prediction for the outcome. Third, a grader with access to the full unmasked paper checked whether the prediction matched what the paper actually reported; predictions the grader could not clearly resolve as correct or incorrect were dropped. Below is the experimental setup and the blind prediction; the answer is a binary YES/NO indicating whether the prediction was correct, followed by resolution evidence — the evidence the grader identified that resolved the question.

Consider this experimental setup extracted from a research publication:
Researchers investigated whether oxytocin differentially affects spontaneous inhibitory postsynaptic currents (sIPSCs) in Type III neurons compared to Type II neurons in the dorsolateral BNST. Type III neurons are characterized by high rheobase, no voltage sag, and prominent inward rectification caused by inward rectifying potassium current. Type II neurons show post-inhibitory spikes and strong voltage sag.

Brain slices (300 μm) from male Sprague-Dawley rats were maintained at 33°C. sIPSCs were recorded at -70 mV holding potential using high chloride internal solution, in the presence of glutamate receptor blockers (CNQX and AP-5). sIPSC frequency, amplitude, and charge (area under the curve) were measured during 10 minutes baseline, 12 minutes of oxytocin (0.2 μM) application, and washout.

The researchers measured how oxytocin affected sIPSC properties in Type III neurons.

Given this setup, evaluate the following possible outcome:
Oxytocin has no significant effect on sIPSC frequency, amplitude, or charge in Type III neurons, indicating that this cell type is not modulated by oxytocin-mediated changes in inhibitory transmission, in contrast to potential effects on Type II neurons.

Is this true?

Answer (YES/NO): NO